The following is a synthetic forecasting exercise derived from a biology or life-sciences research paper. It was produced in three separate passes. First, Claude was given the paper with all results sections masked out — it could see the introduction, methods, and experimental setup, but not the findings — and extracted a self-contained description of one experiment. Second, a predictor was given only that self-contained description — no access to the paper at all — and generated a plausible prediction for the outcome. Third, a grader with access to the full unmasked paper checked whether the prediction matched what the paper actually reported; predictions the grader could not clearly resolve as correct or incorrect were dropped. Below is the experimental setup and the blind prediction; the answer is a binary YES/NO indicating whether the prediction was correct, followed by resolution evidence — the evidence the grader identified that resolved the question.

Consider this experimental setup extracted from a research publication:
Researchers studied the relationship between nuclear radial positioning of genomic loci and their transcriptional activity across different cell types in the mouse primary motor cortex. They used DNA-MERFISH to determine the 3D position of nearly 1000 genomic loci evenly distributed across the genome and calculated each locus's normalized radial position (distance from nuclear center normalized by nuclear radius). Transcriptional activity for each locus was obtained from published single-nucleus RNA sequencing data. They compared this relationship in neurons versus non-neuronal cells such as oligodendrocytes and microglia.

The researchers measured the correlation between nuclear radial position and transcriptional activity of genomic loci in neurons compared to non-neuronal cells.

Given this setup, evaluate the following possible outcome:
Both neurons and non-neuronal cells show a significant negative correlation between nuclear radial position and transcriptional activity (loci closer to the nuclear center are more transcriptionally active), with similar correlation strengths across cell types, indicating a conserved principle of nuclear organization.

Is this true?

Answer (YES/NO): NO